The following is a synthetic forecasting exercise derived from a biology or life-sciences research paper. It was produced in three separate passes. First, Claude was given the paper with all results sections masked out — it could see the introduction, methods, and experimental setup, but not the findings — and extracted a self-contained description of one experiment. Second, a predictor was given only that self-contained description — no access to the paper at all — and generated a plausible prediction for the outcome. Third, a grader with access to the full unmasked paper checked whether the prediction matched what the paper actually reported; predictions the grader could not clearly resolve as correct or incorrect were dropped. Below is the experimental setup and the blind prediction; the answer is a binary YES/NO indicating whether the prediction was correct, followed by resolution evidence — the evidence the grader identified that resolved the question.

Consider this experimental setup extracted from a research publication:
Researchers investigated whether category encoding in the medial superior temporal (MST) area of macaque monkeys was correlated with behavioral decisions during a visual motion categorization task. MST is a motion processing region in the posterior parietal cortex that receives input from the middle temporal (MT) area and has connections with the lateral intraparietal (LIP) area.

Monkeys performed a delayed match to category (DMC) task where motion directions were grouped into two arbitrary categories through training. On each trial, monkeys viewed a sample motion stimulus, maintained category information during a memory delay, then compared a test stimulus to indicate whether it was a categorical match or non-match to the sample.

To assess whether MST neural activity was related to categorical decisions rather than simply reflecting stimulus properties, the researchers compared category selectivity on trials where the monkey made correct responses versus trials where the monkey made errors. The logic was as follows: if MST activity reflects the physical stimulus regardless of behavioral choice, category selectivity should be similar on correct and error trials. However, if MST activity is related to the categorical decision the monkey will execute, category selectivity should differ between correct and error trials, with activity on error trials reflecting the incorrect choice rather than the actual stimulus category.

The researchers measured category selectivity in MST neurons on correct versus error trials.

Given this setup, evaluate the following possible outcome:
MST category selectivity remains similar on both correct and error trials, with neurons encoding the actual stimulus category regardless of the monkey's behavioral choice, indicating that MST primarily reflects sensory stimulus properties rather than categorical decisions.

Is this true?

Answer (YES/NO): NO